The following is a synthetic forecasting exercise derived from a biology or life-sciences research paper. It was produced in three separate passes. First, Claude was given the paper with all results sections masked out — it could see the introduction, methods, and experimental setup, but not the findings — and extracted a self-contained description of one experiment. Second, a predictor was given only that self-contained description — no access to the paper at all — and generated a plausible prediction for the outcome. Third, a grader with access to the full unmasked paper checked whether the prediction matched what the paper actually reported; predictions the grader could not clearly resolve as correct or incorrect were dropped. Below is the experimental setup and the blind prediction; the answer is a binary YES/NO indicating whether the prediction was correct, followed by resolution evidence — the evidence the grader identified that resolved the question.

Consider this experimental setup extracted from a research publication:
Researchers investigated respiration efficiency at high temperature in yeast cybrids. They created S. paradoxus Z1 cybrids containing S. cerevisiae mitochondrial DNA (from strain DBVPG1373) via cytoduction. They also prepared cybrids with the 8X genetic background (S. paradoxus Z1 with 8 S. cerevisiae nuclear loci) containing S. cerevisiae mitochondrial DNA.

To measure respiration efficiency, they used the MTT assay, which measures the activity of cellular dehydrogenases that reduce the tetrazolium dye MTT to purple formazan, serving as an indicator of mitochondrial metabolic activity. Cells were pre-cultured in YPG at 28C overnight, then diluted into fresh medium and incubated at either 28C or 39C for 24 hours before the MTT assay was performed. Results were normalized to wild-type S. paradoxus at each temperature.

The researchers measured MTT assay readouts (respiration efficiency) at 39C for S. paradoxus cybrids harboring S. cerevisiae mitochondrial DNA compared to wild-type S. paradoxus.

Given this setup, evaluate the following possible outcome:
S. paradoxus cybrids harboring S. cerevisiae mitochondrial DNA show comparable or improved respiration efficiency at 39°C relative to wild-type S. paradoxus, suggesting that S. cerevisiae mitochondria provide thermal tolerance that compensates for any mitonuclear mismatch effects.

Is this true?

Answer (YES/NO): YES